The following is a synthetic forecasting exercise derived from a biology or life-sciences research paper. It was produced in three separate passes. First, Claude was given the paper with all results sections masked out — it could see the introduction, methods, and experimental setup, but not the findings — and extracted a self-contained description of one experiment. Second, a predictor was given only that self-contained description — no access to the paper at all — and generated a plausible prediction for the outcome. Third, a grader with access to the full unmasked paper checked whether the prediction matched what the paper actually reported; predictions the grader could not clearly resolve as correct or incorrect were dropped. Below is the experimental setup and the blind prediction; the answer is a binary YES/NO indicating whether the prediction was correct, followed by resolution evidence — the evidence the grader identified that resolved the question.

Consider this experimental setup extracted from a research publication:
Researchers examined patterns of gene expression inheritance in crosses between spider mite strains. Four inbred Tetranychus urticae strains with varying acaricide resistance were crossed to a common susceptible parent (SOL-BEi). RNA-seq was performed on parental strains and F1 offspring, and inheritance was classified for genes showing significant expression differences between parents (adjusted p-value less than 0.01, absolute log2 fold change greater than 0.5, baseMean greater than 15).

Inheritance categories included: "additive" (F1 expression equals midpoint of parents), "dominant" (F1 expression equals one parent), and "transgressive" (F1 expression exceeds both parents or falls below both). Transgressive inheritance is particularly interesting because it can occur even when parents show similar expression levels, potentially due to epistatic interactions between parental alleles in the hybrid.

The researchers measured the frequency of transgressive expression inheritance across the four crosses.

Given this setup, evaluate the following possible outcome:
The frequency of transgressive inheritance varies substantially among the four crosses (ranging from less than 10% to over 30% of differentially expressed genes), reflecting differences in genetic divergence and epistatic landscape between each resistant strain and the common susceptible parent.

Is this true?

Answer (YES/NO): NO